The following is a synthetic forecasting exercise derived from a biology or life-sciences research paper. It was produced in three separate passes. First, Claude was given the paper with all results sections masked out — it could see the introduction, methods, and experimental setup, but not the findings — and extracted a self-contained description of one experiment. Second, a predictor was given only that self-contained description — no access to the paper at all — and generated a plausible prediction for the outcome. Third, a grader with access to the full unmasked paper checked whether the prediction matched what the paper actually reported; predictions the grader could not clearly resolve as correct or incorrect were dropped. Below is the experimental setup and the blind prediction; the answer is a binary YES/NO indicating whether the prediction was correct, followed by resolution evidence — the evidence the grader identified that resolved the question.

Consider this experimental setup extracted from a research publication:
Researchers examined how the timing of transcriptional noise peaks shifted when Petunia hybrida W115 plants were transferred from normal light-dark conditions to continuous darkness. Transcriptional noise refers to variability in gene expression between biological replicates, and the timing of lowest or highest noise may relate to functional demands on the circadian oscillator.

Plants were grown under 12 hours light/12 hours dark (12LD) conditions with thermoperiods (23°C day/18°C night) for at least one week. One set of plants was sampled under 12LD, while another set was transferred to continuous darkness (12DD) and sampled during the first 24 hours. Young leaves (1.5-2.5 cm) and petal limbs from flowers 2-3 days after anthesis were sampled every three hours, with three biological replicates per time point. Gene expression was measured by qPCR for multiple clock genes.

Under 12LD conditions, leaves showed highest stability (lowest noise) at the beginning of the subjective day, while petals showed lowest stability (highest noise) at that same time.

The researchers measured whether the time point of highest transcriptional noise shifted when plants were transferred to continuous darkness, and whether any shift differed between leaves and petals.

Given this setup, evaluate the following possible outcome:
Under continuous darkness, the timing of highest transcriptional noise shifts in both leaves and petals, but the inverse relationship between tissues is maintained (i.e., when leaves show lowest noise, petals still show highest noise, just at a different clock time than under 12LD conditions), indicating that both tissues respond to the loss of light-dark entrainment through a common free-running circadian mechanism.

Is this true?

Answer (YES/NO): NO